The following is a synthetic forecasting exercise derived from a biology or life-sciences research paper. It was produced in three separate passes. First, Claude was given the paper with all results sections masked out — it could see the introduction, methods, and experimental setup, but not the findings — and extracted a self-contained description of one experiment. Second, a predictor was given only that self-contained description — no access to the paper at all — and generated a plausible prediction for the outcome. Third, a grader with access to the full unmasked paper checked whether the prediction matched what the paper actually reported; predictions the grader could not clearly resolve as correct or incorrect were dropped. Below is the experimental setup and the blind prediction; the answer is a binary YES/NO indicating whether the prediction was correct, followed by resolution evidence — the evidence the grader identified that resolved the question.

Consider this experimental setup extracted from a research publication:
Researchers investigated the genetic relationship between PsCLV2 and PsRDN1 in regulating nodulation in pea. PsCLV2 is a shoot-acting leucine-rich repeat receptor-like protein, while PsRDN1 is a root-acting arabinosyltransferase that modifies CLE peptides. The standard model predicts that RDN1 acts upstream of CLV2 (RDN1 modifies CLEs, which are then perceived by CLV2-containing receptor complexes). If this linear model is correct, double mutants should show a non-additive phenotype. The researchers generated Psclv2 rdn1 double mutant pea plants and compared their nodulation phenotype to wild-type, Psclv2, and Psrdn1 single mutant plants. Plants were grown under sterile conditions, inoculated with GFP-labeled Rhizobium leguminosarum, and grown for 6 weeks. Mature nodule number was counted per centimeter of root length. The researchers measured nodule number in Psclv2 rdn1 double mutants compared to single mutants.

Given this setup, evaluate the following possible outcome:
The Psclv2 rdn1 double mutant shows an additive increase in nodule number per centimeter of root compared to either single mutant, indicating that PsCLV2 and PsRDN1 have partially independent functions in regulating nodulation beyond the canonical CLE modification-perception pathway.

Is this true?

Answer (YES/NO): NO